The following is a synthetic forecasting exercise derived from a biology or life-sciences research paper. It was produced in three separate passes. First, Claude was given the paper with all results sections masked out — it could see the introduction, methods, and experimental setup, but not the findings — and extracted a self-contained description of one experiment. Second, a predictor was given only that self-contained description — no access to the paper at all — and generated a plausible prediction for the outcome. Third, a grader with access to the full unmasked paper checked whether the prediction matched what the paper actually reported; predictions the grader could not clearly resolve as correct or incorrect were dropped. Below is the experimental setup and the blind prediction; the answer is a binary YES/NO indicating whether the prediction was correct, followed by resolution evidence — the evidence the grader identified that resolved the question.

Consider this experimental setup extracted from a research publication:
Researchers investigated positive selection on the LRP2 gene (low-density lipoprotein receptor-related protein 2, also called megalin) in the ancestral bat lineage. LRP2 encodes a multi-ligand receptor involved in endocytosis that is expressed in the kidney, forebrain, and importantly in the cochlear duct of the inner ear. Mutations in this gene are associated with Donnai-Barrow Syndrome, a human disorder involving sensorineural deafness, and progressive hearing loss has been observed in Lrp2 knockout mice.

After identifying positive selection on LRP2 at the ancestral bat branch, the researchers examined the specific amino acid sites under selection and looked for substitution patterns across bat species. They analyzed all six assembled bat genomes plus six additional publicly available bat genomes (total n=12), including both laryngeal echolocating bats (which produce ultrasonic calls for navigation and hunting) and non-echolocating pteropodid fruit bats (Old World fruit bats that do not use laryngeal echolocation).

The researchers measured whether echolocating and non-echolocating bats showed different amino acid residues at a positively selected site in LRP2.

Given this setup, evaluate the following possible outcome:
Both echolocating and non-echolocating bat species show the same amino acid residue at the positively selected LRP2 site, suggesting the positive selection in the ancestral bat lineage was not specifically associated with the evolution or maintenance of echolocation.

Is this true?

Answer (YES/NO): NO